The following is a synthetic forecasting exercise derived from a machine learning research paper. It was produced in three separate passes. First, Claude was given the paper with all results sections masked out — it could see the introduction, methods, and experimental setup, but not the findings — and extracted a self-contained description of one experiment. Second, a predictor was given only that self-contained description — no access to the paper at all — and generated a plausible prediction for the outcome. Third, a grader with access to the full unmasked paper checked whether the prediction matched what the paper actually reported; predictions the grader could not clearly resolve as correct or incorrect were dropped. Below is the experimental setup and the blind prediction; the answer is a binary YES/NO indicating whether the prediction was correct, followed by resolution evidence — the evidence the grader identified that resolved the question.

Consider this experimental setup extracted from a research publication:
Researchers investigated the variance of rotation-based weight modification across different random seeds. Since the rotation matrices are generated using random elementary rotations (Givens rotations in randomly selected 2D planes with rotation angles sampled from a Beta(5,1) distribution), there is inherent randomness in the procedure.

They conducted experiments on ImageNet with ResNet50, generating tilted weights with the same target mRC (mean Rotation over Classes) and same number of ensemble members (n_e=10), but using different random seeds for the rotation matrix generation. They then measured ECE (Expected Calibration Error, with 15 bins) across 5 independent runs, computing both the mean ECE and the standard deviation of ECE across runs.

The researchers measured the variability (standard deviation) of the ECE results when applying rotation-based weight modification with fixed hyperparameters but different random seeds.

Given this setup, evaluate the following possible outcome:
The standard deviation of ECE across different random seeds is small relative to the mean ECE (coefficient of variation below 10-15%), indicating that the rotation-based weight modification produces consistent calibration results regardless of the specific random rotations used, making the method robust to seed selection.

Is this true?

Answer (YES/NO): YES